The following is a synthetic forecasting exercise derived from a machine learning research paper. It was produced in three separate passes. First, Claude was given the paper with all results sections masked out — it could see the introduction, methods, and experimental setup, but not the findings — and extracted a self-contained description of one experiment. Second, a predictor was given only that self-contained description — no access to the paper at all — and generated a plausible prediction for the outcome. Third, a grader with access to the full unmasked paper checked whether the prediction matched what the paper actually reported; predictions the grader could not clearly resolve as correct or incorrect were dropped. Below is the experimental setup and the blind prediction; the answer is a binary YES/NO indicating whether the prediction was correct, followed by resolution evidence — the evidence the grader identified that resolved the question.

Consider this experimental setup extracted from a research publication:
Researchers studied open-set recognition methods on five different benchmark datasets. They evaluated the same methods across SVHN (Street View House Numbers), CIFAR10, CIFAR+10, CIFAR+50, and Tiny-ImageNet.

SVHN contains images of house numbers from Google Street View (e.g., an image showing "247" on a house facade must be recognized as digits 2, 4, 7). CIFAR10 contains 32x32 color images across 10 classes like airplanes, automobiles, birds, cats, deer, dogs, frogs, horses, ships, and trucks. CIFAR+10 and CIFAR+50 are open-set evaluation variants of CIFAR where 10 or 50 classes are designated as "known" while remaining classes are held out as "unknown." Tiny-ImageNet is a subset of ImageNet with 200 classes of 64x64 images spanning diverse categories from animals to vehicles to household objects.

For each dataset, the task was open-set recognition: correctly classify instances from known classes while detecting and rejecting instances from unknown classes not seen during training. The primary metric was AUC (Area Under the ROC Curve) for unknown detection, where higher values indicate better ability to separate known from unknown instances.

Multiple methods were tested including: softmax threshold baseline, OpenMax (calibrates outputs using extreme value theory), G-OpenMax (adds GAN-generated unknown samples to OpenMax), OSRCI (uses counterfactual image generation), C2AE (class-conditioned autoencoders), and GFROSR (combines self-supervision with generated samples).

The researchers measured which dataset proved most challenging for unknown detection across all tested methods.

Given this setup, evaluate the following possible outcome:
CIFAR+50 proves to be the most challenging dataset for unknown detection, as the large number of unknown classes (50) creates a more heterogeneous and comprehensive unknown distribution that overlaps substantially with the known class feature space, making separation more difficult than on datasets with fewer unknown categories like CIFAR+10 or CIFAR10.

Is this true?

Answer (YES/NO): NO